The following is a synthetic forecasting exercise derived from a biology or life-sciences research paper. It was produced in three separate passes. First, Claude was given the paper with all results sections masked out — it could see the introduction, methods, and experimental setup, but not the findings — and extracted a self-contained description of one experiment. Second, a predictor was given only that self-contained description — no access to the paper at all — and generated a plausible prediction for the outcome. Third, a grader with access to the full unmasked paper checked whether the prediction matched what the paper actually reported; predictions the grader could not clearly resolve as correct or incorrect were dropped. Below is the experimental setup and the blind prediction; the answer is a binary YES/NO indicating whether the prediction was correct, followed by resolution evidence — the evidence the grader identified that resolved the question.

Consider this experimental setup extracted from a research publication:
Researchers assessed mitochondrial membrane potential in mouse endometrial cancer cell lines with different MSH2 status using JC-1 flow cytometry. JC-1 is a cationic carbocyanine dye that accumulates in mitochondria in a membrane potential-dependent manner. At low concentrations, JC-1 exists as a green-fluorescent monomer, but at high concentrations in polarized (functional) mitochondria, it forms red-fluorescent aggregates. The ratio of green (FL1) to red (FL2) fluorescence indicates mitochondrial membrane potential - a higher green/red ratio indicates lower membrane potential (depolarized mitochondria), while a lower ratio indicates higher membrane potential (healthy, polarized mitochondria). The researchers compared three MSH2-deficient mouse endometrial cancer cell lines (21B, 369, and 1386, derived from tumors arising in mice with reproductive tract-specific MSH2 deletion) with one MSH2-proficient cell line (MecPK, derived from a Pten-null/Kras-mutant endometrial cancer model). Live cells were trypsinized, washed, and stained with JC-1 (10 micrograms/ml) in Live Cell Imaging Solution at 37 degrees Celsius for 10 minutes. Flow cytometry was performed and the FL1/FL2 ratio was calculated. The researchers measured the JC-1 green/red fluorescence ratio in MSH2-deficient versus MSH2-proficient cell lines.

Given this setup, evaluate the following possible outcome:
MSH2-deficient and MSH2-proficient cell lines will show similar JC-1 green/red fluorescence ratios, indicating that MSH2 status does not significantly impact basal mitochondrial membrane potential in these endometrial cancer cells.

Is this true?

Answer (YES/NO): NO